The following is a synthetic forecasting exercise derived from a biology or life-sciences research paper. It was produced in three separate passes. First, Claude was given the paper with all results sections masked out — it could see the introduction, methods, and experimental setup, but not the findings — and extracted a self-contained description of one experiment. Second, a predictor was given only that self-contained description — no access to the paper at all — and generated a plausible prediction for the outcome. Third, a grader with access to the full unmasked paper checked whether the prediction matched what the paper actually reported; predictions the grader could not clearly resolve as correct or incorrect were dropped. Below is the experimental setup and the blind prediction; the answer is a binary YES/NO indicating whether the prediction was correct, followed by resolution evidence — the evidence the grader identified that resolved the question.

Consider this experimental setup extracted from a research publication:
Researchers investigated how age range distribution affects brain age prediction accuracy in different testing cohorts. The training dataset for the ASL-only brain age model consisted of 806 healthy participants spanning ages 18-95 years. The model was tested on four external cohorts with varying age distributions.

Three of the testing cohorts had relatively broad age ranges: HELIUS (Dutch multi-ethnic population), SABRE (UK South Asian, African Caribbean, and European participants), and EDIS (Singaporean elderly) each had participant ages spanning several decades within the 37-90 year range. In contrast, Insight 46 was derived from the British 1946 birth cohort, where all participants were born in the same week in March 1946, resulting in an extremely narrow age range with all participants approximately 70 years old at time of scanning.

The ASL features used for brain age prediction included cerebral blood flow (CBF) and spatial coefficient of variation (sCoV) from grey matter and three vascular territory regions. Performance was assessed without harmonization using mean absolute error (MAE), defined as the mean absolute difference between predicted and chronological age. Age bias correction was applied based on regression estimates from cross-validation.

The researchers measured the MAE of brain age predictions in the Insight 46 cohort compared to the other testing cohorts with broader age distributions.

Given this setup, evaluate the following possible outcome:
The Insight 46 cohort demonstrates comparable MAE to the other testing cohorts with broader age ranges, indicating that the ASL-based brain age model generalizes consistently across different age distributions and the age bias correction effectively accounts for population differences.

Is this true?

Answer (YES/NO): NO